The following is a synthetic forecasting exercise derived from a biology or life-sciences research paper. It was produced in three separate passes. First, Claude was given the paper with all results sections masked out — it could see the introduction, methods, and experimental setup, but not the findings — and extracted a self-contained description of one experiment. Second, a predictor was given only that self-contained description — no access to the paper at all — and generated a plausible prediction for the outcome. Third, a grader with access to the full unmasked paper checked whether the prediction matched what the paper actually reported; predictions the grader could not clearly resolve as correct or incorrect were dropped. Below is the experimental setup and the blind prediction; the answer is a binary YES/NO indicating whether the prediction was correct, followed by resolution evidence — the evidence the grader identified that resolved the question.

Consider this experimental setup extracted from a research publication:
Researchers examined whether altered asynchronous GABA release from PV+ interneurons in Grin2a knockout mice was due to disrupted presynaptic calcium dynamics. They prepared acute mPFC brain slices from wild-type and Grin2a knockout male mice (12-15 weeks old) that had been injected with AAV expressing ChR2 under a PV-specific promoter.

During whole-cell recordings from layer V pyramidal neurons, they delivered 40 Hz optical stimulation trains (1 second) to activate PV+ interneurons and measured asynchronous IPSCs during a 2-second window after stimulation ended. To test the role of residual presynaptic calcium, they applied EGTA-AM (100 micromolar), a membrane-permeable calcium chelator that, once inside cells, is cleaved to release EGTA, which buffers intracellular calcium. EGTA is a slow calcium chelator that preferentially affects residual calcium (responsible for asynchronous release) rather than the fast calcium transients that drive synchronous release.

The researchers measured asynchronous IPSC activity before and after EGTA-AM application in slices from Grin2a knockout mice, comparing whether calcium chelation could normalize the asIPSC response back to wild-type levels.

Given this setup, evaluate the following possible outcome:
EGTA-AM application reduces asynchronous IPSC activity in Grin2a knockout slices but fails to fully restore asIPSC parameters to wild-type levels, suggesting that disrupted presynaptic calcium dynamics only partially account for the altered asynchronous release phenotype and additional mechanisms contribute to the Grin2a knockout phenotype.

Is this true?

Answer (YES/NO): NO